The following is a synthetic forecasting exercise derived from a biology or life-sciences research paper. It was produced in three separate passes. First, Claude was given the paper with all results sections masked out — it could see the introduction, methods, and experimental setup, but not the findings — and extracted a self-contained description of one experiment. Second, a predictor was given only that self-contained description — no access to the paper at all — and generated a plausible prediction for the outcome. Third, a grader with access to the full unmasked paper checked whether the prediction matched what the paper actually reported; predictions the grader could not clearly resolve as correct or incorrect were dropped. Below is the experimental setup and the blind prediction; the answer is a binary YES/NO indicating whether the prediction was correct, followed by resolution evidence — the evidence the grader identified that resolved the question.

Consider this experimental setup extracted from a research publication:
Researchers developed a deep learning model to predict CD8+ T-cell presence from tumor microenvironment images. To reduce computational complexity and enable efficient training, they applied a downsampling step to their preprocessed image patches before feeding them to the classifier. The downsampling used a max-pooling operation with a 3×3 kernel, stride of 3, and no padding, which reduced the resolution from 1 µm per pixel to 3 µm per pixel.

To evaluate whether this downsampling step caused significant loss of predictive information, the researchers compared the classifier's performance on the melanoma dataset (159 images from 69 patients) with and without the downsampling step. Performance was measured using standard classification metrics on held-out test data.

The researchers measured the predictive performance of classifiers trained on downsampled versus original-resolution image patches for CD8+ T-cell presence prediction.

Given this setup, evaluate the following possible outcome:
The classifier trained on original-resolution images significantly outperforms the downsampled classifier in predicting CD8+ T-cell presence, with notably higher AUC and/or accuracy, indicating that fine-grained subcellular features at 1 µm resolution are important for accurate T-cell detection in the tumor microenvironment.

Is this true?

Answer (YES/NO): NO